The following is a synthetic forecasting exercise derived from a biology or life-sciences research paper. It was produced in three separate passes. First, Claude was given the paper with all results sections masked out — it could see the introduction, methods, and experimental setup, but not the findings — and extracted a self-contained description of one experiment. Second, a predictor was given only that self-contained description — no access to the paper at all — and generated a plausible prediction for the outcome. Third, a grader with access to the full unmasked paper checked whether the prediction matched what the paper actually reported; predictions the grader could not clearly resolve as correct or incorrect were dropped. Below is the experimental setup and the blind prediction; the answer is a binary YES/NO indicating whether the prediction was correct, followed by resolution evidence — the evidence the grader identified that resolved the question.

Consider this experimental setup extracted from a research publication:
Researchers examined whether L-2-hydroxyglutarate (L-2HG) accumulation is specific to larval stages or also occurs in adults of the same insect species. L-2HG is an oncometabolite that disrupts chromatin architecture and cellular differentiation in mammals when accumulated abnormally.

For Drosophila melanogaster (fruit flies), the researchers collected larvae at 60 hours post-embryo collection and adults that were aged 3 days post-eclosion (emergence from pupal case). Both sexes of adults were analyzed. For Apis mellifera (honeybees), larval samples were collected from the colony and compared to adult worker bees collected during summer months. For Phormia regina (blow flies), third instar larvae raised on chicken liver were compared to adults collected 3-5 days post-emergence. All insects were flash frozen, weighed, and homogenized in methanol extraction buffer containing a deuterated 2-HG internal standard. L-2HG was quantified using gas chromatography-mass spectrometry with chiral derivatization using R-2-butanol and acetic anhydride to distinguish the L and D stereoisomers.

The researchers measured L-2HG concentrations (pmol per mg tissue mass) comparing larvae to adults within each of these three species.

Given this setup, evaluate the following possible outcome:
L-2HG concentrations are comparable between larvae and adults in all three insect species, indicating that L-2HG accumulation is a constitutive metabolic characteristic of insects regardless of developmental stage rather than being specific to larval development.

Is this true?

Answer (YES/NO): NO